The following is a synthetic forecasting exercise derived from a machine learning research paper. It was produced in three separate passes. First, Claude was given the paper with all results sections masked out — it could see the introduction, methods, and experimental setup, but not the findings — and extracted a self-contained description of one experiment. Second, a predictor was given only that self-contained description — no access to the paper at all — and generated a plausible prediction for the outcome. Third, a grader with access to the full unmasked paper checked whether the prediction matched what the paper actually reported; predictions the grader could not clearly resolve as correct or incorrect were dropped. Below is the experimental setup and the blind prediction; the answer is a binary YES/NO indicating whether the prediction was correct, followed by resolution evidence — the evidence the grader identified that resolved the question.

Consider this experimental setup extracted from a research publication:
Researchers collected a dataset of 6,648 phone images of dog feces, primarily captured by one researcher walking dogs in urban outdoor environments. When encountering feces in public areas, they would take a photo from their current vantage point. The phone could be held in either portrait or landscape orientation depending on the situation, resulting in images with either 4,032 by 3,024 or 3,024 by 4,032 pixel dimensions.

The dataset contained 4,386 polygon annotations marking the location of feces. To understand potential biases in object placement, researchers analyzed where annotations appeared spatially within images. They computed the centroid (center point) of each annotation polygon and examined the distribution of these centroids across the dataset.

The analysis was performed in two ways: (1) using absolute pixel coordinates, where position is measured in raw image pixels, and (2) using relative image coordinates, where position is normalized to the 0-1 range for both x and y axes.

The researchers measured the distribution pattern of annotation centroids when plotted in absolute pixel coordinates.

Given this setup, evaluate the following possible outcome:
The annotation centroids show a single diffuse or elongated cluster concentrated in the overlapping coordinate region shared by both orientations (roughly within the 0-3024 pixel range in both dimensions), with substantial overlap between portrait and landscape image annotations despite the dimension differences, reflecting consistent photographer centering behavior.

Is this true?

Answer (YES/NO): NO